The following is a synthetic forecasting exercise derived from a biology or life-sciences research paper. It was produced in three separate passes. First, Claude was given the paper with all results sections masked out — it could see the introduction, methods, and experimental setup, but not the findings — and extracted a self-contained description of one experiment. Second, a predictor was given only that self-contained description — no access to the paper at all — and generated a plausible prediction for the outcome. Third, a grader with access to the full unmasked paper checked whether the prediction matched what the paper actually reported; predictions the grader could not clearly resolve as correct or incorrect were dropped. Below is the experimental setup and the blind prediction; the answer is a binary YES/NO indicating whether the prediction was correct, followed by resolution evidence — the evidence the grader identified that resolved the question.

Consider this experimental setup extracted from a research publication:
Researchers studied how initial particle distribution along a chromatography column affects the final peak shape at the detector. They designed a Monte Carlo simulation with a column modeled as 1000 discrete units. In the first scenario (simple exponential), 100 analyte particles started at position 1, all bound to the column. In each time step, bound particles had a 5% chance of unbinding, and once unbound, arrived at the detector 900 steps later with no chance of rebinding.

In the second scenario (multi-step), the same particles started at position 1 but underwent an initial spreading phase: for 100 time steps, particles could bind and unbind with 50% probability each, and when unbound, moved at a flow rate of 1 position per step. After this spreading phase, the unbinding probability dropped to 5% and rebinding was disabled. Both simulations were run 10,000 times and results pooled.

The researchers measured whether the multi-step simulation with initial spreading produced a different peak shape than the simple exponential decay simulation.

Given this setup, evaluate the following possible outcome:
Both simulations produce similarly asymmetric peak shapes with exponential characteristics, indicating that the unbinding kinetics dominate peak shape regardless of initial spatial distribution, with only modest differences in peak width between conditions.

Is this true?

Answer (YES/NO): NO